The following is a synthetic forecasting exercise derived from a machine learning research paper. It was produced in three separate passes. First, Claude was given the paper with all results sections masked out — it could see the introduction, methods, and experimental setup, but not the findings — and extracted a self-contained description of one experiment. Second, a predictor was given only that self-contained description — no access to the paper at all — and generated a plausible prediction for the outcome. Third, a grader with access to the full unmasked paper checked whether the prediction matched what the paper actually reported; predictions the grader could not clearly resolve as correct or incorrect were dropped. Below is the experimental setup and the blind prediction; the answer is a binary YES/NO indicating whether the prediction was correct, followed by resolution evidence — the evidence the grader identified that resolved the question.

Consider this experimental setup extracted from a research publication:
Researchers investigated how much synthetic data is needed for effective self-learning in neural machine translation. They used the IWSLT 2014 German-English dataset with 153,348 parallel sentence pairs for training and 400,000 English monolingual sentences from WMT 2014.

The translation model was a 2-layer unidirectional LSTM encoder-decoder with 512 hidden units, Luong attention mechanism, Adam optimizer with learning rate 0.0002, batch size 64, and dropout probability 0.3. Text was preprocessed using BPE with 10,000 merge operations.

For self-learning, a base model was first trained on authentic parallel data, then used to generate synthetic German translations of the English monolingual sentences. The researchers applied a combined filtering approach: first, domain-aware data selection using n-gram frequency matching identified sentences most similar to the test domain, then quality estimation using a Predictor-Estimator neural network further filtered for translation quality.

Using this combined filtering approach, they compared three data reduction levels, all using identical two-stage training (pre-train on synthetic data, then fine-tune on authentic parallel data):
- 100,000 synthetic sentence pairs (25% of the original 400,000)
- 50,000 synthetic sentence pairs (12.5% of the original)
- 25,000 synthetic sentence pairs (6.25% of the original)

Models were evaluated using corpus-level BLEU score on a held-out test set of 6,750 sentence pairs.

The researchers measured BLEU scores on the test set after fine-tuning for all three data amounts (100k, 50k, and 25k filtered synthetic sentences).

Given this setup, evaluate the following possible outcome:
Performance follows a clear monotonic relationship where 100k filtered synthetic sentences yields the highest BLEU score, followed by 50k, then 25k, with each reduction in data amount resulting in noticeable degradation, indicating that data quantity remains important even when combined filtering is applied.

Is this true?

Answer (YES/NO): NO